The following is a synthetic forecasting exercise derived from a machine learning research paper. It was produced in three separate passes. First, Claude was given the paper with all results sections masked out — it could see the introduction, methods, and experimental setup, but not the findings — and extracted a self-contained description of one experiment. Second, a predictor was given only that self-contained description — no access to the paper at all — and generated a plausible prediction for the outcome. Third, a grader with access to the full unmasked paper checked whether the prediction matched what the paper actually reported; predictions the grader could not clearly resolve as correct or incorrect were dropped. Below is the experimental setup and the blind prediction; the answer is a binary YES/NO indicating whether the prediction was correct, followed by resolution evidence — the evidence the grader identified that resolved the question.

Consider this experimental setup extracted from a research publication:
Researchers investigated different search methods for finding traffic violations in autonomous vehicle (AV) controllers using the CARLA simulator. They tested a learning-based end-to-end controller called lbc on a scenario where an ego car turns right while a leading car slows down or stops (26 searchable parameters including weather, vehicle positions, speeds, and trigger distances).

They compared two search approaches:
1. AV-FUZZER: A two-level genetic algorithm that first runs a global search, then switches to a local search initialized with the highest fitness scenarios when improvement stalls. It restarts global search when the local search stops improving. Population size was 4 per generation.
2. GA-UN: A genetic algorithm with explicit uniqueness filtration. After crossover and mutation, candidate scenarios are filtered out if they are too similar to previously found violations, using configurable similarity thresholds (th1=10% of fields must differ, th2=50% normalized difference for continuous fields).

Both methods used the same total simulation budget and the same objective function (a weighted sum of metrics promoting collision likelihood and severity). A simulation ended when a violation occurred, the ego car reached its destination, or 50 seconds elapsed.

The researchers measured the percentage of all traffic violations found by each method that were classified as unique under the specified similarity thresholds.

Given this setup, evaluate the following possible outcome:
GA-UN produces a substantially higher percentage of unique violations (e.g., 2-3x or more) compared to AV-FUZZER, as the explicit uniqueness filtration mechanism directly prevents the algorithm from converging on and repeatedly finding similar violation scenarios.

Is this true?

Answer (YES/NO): YES